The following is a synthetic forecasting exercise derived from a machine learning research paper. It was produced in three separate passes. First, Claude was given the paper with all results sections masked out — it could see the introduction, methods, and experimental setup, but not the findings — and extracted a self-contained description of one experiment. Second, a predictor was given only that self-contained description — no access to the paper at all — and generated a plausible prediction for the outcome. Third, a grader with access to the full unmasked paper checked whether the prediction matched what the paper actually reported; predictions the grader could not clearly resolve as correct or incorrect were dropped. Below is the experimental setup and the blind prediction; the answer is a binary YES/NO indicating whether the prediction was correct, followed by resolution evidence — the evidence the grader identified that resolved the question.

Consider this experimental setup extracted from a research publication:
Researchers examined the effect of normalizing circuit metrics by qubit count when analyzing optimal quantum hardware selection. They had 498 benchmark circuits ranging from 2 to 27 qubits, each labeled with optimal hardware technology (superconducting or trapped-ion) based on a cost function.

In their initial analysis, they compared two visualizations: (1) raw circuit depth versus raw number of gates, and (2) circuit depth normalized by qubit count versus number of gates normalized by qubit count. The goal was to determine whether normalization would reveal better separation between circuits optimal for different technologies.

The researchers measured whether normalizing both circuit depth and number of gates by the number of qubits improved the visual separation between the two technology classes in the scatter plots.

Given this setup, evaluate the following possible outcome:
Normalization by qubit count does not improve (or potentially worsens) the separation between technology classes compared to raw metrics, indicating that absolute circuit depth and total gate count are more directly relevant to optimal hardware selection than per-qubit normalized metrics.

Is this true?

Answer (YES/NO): YES